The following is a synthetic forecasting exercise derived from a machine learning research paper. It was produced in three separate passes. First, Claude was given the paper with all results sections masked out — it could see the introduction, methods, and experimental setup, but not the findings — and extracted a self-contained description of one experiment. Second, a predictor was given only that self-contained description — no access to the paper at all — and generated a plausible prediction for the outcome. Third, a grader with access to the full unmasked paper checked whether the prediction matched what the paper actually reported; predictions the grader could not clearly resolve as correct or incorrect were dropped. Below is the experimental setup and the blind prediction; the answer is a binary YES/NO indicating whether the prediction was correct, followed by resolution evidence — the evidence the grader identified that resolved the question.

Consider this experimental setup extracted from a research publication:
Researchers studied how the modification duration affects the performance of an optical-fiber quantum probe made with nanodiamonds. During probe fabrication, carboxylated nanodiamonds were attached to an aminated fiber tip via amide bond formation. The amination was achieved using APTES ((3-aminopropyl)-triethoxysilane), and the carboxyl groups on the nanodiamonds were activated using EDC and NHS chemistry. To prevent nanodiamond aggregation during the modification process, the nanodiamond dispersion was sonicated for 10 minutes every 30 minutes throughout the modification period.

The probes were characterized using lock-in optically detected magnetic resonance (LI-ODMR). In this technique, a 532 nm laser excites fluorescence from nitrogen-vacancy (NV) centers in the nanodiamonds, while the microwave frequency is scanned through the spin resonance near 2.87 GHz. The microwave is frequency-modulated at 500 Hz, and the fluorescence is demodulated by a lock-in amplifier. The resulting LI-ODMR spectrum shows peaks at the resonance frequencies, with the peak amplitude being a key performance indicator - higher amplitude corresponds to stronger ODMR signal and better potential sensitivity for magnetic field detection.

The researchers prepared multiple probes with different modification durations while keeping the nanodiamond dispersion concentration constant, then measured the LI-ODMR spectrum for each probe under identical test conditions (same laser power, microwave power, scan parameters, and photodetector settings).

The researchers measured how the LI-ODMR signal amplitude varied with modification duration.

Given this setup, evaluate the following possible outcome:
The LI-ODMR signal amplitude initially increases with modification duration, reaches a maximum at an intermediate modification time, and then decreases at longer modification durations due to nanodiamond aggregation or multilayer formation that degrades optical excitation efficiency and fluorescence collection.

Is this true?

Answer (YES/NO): NO